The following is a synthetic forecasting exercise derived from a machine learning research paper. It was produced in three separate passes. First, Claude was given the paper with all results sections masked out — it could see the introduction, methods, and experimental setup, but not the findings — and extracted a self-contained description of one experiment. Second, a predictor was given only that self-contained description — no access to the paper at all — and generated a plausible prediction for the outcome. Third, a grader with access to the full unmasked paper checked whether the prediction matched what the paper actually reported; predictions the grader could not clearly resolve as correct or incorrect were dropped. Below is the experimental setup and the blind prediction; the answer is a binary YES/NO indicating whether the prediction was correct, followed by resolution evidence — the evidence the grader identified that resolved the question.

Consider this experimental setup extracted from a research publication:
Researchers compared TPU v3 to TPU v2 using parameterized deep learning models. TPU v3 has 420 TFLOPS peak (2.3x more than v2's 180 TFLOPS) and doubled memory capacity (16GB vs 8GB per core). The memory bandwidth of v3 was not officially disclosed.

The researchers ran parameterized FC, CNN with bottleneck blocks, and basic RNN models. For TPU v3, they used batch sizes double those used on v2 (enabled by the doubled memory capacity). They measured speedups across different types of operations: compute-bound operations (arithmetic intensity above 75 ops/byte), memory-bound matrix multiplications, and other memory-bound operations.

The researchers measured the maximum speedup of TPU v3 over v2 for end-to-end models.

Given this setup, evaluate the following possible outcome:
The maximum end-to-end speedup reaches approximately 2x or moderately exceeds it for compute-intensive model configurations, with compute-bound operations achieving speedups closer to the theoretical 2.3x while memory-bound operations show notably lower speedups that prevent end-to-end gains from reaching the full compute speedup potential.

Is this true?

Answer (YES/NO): NO